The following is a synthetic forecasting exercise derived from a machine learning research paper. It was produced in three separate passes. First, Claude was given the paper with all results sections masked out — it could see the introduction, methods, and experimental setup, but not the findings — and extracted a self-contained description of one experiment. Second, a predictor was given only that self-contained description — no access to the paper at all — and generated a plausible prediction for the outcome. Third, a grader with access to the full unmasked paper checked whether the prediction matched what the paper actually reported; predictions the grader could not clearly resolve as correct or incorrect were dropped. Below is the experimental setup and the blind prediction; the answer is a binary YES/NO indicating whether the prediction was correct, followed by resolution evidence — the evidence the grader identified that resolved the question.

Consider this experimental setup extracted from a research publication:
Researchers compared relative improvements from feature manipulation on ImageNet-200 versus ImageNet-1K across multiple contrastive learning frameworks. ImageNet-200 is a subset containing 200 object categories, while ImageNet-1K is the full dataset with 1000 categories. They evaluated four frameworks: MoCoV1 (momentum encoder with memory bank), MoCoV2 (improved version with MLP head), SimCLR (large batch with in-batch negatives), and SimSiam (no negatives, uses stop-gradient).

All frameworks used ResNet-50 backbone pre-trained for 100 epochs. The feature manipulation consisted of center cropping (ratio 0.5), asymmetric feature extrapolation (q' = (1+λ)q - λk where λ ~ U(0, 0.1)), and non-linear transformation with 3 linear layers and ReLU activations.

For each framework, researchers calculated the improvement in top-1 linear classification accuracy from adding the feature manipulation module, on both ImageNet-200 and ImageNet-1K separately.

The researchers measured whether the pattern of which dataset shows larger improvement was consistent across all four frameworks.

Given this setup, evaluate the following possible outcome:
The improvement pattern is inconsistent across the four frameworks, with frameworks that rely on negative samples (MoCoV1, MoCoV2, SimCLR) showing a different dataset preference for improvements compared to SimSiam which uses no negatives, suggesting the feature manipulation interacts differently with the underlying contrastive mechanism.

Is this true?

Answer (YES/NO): NO